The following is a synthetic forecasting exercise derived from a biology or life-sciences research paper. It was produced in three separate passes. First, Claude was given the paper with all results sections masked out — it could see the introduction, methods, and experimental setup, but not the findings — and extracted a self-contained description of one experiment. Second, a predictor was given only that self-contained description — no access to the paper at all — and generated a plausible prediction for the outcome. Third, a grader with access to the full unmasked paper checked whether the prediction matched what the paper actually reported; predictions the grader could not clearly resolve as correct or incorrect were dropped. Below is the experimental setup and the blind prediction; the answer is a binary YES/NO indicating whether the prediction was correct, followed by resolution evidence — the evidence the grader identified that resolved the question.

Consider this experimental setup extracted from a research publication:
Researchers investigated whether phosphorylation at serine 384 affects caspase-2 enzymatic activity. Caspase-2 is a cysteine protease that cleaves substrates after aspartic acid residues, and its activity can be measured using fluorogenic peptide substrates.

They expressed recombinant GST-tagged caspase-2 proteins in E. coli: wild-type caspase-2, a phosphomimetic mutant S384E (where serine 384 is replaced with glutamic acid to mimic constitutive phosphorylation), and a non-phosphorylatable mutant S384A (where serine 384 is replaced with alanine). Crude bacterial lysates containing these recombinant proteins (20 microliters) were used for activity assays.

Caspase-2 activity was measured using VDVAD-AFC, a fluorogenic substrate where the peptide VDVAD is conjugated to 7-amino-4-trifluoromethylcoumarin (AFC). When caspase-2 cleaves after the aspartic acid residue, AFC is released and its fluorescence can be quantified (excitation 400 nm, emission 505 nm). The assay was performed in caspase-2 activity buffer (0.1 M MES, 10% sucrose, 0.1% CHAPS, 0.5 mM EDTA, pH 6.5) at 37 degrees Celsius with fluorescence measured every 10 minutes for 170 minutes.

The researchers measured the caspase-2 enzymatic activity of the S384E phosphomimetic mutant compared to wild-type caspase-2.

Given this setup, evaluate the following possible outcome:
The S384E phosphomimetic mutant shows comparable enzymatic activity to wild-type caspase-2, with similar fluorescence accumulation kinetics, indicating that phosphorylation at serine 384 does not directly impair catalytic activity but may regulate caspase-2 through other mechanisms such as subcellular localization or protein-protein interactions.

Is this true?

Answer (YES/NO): NO